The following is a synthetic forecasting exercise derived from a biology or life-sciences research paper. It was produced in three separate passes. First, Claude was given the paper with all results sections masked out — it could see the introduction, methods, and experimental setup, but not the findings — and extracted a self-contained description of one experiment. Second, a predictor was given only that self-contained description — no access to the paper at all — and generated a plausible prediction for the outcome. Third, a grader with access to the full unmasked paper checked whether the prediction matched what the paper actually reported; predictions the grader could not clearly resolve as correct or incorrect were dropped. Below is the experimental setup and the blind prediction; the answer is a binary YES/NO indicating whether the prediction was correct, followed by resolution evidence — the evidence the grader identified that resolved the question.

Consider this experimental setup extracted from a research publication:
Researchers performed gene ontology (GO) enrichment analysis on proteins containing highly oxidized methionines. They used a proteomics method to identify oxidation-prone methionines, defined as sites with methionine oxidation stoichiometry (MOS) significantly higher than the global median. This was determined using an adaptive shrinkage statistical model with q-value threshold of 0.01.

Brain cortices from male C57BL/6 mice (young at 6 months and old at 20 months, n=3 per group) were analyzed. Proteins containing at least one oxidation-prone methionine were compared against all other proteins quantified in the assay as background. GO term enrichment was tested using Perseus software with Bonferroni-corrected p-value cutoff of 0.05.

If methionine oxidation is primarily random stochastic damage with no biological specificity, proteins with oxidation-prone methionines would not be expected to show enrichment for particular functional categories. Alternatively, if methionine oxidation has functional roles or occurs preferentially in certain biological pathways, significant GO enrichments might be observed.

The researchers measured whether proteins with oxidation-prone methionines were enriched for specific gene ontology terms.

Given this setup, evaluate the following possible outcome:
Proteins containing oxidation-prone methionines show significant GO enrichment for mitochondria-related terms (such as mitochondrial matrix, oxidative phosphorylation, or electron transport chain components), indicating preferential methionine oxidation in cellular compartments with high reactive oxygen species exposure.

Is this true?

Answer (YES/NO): NO